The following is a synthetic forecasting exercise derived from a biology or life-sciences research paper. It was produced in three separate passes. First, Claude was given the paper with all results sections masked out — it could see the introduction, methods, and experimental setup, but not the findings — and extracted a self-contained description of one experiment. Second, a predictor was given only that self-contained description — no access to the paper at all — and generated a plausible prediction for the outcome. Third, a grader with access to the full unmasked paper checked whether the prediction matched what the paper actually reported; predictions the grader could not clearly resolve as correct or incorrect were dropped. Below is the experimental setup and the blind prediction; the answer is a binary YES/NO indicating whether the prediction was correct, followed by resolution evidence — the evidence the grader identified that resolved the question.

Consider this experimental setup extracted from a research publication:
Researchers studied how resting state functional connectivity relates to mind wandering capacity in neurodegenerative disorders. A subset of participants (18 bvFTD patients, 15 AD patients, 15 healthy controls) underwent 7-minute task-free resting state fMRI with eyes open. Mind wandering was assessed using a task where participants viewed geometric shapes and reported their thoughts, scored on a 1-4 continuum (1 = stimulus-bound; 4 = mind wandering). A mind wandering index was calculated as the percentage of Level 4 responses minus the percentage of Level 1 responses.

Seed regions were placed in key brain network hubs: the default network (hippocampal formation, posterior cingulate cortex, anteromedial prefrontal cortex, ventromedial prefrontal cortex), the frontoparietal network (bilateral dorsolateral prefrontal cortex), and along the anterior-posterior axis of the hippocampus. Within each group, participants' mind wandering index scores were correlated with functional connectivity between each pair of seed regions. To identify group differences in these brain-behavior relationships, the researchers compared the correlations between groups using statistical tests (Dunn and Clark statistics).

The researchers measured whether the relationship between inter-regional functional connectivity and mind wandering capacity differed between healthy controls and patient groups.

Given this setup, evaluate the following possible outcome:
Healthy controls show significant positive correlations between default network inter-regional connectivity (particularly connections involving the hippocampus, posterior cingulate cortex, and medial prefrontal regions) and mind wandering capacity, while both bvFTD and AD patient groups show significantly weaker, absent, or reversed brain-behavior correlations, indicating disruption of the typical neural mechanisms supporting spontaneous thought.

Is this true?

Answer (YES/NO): NO